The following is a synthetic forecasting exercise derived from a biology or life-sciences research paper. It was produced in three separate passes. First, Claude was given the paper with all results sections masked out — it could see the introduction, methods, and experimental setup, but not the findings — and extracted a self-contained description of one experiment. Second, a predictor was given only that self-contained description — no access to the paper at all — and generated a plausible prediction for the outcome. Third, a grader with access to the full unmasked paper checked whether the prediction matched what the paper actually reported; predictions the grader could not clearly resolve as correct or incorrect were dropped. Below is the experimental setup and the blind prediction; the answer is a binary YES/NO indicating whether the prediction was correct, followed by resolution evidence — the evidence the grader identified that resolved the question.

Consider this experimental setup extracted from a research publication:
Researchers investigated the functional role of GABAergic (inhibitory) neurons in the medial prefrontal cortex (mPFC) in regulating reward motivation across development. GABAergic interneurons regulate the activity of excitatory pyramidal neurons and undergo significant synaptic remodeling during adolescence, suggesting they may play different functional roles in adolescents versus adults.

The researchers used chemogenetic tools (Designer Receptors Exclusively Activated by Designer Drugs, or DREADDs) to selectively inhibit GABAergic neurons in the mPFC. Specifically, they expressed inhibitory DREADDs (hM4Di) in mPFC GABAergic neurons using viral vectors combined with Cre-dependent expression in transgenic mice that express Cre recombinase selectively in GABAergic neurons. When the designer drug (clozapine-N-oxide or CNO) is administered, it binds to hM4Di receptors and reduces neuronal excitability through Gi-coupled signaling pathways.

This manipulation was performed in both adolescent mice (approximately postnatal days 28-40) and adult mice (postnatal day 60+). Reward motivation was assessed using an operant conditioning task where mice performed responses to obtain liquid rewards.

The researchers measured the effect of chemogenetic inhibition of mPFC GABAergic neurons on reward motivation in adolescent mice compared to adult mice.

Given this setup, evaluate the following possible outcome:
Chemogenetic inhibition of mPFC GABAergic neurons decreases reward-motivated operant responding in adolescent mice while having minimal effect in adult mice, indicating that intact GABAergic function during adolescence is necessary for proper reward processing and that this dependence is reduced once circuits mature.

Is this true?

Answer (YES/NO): YES